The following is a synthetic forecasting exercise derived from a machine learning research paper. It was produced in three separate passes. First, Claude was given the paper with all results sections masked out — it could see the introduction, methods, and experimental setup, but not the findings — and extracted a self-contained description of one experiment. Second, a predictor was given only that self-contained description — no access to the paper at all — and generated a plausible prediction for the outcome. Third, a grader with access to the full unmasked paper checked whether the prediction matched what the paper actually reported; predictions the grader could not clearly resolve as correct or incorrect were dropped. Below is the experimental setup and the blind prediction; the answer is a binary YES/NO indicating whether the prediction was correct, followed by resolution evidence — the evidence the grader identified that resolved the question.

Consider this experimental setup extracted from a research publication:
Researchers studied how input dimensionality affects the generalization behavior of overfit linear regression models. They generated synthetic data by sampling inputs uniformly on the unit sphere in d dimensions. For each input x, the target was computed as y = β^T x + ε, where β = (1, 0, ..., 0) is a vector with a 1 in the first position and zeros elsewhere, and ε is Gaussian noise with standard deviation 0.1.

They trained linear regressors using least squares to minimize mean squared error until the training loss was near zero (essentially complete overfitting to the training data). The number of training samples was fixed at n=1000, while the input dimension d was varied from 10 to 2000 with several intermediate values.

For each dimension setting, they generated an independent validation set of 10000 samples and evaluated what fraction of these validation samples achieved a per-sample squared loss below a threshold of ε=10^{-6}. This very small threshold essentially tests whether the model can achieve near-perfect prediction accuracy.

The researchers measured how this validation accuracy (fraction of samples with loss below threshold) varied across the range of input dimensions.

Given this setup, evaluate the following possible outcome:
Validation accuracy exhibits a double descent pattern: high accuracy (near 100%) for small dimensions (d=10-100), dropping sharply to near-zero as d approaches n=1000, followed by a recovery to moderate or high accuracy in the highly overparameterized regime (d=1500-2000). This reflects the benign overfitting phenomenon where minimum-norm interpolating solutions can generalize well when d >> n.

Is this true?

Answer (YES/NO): NO